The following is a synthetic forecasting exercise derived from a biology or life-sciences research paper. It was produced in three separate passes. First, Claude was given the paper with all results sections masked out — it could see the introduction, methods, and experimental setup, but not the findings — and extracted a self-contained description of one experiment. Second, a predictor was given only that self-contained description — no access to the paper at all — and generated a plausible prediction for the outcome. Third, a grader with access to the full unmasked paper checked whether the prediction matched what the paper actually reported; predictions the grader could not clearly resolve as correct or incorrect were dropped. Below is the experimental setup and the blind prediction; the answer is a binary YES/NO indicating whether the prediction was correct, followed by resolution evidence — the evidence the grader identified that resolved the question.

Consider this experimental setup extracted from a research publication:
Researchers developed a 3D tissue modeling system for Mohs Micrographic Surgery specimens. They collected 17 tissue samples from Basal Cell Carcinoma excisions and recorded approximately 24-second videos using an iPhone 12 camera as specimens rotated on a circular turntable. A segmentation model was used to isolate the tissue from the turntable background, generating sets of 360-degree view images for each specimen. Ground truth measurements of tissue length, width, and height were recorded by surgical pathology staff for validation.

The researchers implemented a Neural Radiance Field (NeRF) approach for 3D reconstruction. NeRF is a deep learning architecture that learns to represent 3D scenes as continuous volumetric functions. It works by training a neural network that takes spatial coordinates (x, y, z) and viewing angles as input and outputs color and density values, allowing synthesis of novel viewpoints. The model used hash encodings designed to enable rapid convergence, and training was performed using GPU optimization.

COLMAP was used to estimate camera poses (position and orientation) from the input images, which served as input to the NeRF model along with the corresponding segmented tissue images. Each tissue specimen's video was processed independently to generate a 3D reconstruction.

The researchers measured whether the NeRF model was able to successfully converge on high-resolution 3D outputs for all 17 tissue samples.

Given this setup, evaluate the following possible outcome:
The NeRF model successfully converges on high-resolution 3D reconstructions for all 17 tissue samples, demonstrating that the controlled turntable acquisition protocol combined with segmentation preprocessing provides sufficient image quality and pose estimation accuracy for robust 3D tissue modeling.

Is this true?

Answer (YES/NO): NO